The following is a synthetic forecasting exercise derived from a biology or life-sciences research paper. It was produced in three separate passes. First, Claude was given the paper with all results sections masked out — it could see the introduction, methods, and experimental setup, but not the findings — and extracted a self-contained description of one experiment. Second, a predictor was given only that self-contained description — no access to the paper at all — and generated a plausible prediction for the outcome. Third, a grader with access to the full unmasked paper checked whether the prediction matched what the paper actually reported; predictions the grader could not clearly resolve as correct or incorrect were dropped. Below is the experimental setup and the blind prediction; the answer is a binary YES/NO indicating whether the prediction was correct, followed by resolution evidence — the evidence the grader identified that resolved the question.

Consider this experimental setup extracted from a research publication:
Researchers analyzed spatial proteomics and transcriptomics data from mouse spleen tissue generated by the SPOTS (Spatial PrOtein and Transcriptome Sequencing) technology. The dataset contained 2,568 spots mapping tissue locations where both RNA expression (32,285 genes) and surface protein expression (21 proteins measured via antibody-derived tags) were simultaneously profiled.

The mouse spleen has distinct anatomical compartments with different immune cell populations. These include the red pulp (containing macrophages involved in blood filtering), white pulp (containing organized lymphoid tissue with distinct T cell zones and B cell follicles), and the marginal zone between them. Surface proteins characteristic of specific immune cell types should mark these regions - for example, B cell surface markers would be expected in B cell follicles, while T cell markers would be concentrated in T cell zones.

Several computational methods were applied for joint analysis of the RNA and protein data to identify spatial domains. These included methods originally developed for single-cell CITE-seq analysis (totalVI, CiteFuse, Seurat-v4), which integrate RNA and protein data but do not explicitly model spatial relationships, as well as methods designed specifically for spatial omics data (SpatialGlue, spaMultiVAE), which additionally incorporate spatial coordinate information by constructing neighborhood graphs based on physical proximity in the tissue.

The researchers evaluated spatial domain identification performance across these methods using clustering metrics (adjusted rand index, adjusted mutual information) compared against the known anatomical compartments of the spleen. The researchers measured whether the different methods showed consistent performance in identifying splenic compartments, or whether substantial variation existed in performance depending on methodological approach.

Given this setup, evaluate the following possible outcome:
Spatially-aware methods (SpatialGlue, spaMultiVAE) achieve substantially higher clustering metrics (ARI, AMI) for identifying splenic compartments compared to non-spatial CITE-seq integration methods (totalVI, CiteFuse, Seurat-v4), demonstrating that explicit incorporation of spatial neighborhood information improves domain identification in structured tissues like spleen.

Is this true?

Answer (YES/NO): NO